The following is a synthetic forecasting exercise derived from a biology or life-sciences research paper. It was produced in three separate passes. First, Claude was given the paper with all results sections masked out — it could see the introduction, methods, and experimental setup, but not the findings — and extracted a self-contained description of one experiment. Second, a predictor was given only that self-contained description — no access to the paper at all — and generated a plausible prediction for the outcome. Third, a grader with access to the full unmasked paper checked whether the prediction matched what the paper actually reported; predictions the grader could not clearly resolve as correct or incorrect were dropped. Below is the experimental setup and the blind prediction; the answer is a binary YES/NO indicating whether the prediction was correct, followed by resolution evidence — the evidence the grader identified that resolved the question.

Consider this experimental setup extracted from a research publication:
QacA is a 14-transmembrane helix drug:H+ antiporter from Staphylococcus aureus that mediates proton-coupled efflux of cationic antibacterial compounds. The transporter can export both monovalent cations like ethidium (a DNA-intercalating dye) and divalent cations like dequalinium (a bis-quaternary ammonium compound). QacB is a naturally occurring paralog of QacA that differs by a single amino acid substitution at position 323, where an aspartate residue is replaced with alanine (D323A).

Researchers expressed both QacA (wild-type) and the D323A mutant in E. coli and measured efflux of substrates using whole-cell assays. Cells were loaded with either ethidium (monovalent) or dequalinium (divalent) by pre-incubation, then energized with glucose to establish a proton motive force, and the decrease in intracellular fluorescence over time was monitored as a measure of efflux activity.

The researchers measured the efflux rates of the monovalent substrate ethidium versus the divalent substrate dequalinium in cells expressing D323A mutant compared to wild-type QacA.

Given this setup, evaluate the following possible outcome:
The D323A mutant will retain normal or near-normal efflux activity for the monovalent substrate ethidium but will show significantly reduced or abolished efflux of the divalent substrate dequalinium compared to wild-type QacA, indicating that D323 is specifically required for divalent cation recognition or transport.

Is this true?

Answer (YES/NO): NO